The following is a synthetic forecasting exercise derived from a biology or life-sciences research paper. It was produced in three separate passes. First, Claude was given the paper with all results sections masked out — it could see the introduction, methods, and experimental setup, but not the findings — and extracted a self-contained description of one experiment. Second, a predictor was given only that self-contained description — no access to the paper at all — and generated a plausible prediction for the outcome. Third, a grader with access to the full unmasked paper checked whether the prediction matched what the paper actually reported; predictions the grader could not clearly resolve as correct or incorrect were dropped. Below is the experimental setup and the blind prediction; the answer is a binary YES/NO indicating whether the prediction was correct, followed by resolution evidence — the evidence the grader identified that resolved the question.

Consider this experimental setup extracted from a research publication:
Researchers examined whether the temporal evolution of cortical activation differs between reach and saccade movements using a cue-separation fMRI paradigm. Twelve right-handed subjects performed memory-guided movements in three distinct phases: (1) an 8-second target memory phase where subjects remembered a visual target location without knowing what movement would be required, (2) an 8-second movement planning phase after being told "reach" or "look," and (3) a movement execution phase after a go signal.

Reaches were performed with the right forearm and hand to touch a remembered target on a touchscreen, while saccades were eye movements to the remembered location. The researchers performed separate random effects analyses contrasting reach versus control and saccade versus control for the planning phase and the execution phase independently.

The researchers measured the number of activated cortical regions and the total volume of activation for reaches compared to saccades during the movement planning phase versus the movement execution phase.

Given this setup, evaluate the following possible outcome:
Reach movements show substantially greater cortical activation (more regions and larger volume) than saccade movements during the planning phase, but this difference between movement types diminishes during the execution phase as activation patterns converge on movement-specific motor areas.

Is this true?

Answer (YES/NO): NO